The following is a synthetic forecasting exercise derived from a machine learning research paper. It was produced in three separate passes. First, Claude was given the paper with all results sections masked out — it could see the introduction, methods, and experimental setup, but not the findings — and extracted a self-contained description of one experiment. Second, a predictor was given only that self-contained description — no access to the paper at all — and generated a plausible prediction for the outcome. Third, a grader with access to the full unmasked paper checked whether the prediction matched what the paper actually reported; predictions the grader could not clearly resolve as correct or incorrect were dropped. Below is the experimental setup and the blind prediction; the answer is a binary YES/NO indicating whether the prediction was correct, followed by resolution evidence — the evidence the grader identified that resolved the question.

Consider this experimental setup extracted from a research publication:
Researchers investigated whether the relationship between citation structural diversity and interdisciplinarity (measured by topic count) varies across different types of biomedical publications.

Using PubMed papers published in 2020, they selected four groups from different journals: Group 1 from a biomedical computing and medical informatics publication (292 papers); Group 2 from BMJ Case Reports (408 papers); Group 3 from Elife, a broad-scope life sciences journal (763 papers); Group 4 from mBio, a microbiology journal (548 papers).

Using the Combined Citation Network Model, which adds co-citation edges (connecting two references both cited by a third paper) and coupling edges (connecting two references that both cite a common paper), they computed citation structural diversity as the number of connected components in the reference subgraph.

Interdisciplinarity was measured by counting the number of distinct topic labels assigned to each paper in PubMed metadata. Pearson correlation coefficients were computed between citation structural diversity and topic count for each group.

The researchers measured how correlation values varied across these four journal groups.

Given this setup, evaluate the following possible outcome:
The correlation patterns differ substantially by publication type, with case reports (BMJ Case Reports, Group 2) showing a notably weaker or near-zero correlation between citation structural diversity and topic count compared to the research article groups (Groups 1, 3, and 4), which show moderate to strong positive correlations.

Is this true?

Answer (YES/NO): NO